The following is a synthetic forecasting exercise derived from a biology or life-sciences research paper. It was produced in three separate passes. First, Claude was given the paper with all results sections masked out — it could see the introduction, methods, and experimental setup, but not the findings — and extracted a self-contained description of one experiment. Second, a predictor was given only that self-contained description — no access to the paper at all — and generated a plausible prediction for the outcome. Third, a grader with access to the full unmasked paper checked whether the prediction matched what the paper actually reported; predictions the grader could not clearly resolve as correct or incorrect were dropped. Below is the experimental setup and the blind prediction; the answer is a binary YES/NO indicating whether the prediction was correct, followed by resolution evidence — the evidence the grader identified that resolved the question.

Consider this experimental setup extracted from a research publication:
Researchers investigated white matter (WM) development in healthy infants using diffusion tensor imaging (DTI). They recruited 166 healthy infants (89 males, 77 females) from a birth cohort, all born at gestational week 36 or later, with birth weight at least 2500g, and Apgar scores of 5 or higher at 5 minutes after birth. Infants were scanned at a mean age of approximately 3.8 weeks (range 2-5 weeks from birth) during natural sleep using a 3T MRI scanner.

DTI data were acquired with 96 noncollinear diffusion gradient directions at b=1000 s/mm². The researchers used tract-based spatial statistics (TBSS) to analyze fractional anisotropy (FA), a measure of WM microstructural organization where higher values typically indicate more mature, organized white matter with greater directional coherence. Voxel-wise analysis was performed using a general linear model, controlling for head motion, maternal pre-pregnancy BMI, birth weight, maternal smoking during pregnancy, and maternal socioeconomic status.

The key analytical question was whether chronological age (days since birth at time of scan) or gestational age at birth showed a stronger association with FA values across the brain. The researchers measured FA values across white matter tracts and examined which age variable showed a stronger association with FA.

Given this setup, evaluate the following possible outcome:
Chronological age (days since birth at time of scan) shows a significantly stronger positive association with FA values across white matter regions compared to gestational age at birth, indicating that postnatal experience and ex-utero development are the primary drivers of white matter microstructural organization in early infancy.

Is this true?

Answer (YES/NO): NO